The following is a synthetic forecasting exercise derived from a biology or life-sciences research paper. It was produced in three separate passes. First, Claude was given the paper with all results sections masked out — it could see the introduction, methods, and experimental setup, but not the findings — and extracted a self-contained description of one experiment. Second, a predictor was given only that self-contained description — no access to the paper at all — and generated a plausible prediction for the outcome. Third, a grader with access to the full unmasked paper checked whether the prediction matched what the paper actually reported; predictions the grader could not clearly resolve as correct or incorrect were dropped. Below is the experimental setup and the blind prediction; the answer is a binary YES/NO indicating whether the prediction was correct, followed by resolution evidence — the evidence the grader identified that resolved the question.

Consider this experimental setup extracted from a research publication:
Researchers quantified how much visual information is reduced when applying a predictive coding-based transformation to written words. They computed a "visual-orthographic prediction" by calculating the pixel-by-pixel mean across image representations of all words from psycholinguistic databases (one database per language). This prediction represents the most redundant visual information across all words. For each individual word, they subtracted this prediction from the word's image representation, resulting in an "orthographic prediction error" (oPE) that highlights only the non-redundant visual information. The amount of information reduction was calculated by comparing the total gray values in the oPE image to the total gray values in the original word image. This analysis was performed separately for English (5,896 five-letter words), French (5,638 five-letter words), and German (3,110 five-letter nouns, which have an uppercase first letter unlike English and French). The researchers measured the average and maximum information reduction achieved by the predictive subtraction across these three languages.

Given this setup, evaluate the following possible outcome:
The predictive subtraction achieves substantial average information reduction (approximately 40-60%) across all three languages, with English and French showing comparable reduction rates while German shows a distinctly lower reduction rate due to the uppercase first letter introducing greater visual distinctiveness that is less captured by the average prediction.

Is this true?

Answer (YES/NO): NO